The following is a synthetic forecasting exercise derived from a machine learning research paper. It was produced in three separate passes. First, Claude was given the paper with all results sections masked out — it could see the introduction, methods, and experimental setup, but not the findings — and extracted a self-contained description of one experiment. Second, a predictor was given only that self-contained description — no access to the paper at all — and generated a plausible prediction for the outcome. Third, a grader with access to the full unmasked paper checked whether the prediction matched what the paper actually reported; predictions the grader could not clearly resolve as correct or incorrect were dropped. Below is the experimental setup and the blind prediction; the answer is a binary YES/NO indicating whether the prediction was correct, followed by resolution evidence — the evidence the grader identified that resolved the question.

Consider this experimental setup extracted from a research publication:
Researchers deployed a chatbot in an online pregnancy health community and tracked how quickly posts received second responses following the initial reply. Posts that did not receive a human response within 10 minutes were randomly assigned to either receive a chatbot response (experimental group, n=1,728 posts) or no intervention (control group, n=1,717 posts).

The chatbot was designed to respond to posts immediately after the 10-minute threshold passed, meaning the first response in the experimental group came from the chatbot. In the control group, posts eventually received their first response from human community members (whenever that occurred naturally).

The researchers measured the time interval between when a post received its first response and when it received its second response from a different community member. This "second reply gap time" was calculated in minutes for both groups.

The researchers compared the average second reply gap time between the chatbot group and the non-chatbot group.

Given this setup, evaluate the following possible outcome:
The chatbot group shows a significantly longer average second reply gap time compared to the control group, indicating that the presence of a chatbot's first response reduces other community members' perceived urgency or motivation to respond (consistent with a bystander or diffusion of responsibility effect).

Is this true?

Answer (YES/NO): NO